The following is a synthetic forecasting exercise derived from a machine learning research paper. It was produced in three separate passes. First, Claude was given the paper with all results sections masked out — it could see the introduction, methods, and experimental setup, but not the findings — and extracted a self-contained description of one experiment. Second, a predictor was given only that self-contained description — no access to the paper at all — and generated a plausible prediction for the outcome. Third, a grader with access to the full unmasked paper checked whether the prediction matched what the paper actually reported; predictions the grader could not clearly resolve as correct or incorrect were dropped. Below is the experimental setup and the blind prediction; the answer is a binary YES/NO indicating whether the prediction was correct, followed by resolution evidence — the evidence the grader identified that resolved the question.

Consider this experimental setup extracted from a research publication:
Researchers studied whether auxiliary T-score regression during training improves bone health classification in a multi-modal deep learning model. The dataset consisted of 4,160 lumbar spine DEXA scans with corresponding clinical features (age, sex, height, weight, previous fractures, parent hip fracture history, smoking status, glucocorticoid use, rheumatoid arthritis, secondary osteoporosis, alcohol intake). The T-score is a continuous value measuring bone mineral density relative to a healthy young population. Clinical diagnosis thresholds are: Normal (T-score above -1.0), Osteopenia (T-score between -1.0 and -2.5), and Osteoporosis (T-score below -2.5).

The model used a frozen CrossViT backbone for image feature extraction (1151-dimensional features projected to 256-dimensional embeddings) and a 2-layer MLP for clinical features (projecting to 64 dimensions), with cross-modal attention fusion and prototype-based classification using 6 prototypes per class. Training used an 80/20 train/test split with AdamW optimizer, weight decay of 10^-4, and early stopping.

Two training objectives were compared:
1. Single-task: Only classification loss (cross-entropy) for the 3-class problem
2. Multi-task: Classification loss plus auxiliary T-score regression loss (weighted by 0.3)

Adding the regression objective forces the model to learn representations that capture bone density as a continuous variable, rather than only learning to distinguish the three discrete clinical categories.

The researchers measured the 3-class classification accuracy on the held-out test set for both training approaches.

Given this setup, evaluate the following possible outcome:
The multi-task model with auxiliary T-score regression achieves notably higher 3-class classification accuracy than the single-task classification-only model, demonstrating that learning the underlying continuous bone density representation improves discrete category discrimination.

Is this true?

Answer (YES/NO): YES